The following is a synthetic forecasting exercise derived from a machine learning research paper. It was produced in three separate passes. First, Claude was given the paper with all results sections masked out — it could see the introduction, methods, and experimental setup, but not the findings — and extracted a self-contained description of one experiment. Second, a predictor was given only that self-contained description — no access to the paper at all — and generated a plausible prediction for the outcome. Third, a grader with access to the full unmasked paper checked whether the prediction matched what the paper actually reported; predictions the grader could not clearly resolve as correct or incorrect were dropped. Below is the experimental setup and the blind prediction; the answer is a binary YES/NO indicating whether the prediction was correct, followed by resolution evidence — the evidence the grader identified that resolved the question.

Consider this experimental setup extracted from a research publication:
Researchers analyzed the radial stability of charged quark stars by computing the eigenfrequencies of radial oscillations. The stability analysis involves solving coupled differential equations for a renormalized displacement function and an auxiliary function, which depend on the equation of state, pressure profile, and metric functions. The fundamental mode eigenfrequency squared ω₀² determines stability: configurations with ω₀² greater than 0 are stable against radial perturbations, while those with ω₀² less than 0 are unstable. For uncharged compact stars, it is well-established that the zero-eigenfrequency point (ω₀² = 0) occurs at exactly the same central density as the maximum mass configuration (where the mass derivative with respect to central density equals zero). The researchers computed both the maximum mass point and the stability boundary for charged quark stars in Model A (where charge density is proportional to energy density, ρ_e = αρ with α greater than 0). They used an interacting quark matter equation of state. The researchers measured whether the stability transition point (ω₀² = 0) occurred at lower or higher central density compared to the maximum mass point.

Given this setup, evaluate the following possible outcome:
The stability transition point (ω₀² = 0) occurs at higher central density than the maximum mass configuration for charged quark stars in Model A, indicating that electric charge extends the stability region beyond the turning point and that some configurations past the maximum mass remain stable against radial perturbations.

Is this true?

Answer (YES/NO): NO